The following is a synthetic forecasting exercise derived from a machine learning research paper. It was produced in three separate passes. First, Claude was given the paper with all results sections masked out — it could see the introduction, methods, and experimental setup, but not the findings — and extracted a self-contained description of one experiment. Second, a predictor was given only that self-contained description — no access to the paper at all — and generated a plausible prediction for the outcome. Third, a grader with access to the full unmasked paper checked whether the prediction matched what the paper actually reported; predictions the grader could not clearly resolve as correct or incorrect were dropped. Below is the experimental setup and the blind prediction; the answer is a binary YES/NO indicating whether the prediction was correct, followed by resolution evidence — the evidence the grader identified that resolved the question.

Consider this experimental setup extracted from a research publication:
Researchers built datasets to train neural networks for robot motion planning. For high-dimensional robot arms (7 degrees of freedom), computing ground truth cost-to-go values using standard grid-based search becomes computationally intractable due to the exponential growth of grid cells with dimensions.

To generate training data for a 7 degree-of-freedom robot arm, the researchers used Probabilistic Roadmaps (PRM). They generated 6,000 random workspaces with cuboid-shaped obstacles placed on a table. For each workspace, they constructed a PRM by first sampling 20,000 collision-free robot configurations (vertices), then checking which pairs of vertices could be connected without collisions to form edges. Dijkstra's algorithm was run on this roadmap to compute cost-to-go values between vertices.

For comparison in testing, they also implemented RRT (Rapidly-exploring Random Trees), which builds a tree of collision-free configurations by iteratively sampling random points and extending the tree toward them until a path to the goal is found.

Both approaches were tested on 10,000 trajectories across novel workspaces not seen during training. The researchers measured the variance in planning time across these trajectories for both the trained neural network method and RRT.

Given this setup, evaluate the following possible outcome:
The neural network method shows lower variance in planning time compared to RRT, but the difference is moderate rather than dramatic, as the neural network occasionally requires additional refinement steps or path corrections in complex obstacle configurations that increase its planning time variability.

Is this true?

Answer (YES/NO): NO